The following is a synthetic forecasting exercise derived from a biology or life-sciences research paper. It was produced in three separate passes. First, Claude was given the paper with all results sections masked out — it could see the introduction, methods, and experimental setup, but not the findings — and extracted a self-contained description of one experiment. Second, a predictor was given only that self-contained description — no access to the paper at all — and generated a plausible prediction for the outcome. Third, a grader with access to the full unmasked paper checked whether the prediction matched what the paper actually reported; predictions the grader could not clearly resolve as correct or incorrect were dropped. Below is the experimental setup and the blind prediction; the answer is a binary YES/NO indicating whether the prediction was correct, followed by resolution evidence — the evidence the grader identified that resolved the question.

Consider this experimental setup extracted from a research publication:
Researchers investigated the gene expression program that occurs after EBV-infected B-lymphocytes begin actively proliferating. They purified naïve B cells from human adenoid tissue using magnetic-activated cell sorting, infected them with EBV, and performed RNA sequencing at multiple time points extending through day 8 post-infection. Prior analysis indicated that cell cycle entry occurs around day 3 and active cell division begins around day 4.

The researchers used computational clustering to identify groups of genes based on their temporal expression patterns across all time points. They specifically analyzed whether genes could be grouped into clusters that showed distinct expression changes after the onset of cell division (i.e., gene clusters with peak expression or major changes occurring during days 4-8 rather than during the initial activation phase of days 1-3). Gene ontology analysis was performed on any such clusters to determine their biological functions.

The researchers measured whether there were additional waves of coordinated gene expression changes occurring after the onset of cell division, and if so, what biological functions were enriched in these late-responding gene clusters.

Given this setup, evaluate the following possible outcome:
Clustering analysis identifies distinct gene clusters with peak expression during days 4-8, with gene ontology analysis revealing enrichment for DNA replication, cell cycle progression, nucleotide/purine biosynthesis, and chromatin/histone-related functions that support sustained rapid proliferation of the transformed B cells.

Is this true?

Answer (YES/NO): NO